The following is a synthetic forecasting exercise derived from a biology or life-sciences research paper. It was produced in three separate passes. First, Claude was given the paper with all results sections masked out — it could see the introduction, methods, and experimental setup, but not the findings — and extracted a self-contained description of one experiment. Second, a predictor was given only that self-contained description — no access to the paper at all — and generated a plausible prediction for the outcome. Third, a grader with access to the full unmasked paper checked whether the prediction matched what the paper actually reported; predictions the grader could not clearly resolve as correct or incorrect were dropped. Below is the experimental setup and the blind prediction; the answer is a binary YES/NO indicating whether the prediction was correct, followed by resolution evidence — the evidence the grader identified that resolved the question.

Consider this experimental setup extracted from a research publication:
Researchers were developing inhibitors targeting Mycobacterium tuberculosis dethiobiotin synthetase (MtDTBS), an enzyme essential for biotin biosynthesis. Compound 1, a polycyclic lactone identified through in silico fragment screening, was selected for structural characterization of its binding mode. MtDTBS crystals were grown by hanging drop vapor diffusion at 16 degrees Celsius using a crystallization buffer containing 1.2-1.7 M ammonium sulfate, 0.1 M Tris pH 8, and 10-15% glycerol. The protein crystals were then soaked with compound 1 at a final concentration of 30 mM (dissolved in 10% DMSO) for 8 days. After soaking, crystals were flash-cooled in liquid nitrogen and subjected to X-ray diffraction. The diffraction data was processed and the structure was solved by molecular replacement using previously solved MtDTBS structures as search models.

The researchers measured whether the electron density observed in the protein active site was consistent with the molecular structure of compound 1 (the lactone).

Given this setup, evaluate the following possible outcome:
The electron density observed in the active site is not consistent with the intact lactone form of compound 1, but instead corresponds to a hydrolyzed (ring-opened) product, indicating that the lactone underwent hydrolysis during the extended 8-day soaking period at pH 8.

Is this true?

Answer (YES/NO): YES